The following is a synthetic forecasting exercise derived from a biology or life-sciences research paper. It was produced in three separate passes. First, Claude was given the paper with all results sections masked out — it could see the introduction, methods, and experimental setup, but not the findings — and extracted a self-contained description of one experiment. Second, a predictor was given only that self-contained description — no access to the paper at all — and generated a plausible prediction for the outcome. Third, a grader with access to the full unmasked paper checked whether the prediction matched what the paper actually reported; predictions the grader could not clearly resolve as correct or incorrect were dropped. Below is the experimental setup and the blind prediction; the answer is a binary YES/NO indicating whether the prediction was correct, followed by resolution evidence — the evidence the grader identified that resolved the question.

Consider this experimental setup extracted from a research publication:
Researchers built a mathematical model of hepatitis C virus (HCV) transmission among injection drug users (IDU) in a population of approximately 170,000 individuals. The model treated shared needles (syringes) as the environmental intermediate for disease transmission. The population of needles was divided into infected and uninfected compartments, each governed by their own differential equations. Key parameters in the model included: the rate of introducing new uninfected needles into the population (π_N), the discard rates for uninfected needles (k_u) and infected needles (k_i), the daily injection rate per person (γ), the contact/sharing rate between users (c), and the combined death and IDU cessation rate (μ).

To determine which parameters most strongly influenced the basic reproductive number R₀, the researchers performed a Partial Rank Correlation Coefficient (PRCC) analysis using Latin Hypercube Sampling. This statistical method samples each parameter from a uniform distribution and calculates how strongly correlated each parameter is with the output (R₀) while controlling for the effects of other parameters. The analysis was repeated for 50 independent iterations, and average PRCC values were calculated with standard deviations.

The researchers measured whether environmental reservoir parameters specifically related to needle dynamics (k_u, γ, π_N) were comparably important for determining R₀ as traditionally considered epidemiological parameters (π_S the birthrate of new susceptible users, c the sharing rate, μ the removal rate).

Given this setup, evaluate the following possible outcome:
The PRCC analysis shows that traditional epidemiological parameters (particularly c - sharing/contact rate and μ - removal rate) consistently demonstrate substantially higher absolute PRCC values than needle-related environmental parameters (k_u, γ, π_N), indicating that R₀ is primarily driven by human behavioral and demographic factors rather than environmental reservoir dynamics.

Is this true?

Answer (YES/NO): NO